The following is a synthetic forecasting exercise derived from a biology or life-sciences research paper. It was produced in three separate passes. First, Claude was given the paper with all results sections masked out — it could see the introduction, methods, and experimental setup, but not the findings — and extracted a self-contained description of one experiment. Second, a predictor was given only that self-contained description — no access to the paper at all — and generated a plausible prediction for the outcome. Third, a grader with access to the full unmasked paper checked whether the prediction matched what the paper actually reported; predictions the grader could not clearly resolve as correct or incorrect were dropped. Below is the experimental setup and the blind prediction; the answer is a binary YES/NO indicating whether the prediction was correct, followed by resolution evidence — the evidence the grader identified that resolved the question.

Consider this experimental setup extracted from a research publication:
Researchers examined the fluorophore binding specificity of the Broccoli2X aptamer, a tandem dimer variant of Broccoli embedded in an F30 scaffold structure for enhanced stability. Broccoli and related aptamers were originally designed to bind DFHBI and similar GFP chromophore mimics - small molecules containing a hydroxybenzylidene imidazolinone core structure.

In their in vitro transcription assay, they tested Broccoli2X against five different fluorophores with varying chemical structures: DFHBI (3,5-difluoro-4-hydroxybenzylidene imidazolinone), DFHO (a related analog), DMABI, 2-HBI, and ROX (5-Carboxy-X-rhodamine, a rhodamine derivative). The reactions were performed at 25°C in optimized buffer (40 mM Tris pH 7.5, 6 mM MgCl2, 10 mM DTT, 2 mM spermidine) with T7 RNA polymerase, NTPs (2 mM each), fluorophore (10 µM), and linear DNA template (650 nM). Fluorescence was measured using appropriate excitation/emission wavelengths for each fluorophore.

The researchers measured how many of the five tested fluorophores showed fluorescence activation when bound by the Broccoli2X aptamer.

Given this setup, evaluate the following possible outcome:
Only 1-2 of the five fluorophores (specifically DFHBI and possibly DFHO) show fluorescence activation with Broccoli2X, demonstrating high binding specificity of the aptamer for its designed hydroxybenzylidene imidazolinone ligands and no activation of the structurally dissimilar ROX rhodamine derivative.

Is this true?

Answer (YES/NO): NO